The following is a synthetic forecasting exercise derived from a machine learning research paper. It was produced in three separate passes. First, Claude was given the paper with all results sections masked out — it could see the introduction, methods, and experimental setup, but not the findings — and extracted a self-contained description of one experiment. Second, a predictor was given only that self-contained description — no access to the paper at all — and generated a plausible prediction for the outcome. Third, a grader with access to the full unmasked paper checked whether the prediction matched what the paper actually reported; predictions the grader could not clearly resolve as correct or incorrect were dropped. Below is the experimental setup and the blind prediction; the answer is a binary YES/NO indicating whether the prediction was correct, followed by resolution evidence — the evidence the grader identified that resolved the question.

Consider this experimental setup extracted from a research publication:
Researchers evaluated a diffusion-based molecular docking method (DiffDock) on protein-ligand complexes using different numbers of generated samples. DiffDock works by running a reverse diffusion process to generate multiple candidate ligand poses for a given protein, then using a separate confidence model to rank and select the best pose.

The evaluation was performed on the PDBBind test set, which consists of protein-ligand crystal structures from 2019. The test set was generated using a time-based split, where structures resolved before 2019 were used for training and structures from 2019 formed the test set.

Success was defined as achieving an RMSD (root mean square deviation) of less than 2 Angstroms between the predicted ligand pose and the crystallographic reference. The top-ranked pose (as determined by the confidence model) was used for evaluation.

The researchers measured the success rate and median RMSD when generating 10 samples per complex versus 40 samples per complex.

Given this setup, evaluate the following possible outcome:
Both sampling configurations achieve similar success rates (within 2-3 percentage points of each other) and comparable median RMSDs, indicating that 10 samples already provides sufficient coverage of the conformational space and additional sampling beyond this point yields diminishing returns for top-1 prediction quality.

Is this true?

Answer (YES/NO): NO